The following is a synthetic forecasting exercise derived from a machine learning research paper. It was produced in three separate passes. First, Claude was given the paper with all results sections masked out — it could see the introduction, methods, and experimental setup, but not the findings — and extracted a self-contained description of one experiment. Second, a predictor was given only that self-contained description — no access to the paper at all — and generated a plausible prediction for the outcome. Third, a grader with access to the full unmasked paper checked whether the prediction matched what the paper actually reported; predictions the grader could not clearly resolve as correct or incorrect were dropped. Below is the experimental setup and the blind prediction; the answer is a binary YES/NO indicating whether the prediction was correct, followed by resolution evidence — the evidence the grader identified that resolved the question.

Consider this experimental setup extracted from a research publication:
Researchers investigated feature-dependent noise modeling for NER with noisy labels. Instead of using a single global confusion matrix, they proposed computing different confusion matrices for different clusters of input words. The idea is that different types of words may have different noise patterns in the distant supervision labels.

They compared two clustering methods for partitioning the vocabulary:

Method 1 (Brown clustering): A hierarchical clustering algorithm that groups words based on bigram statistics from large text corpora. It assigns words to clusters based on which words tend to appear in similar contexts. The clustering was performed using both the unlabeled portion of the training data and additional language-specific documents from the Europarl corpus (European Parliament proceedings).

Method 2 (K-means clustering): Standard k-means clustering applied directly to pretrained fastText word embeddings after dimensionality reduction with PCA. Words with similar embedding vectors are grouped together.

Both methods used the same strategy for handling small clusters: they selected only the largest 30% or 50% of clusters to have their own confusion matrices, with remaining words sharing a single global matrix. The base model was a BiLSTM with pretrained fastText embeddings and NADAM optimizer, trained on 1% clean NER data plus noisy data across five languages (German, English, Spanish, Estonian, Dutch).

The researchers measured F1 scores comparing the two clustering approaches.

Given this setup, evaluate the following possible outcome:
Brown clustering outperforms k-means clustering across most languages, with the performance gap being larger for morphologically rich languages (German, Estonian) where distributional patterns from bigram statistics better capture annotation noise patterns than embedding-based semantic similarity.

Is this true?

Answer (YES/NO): NO